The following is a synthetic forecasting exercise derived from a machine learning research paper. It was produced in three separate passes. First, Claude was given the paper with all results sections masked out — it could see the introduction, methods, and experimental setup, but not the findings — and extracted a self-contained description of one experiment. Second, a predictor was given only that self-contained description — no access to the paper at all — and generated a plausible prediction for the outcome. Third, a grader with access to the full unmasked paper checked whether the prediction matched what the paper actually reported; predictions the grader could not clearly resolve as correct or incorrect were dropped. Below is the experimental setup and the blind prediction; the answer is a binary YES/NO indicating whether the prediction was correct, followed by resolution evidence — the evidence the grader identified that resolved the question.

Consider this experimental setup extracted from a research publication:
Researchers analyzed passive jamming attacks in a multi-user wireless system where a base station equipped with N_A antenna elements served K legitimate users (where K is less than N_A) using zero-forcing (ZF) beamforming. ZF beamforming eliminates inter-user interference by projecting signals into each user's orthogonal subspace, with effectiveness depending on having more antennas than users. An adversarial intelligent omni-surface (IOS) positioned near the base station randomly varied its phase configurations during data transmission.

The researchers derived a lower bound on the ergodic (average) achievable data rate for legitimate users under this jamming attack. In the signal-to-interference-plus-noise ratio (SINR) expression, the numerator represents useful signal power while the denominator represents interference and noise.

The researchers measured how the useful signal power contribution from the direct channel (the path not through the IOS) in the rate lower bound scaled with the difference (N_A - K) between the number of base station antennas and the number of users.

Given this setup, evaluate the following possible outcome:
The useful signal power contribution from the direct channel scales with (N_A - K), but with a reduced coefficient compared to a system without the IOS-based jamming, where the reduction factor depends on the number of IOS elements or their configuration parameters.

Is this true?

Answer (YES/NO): NO